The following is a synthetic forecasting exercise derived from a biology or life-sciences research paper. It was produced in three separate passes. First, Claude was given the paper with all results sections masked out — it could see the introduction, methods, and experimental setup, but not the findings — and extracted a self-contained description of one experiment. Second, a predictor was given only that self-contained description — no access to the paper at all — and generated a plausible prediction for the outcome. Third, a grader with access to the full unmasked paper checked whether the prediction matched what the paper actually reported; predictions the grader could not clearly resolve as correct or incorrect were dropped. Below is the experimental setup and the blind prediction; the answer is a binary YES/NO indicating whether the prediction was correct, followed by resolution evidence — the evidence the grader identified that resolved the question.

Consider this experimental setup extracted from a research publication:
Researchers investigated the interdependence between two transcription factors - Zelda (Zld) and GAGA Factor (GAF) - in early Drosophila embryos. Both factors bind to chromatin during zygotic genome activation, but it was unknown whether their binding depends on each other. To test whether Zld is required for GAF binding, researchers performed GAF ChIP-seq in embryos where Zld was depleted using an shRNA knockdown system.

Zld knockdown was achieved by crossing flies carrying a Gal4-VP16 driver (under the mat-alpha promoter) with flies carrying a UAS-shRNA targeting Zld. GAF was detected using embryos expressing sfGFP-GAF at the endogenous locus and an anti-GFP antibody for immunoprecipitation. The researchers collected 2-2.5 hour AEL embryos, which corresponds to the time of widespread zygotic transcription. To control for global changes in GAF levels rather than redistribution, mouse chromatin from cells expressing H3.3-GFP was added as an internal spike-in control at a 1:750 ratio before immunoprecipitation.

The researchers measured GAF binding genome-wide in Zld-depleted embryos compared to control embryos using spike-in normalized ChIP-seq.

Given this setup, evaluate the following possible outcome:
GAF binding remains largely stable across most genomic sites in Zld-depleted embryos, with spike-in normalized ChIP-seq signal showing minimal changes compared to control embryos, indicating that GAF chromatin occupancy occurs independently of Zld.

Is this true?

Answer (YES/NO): YES